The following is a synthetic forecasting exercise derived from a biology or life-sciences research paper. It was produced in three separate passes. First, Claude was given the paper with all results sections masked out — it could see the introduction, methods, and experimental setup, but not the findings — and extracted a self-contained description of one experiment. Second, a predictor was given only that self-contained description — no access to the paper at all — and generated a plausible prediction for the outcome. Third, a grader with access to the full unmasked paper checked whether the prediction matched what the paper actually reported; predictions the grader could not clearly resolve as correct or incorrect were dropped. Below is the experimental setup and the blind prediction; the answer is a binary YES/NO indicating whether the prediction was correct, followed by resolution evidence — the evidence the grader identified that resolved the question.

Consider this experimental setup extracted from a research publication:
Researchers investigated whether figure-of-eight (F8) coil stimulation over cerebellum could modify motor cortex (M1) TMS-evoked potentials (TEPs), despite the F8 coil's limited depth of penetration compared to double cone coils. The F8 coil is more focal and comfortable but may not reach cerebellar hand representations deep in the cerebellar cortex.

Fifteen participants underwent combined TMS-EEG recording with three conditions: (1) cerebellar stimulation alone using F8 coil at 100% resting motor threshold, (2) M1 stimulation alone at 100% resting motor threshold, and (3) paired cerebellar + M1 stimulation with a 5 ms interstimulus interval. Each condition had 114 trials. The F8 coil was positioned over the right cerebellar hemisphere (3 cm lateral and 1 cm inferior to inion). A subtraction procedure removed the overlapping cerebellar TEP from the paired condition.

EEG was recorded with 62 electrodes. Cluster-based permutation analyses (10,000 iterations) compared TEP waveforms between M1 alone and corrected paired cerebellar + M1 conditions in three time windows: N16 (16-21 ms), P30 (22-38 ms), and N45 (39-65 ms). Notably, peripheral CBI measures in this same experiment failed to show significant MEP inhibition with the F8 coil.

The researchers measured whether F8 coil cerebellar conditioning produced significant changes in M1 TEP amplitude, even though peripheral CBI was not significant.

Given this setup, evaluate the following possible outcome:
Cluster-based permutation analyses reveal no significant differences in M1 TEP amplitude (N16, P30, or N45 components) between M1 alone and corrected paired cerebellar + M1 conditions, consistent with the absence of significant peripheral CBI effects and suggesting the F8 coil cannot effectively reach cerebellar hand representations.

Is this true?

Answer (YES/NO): NO